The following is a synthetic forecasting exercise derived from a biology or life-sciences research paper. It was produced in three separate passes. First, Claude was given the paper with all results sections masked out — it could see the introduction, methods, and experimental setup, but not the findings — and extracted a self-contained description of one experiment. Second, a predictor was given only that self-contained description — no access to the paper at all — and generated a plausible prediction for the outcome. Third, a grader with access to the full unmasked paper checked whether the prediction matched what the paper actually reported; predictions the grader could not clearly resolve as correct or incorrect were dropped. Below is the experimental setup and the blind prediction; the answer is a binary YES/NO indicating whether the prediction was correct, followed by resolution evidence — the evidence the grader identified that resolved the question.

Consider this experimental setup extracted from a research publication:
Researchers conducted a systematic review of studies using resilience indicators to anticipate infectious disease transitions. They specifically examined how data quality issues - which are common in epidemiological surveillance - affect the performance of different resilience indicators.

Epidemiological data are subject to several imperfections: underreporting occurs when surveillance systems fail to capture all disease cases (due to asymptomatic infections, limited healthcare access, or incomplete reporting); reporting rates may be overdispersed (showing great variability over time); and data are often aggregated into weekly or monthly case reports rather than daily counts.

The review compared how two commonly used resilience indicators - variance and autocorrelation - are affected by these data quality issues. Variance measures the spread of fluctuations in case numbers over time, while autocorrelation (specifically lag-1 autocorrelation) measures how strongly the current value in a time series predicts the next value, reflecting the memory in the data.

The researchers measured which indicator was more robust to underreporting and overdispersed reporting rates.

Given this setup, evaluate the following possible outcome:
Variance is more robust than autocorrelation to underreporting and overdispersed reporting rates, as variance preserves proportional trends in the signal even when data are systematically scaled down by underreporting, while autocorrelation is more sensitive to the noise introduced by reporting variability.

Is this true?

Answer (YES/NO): YES